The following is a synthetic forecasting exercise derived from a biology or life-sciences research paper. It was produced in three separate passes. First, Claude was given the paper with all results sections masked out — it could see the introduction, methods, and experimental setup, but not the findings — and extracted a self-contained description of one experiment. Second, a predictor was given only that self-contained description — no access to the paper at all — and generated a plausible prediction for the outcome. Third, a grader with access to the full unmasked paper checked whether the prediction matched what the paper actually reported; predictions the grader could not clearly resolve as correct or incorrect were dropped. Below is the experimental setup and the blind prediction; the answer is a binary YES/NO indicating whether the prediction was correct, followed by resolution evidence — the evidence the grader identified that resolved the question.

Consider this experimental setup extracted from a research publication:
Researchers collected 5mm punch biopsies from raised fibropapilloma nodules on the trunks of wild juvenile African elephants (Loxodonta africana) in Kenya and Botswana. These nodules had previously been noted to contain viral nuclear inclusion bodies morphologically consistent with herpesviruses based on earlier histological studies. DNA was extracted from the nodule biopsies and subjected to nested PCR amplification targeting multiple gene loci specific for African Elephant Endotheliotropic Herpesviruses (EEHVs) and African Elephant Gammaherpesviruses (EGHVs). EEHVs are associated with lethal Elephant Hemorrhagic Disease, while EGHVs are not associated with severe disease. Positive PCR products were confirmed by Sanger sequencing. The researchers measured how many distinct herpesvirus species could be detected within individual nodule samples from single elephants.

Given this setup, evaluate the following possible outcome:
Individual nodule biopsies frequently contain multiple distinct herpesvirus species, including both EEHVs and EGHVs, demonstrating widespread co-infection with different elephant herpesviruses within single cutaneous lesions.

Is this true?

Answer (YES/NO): YES